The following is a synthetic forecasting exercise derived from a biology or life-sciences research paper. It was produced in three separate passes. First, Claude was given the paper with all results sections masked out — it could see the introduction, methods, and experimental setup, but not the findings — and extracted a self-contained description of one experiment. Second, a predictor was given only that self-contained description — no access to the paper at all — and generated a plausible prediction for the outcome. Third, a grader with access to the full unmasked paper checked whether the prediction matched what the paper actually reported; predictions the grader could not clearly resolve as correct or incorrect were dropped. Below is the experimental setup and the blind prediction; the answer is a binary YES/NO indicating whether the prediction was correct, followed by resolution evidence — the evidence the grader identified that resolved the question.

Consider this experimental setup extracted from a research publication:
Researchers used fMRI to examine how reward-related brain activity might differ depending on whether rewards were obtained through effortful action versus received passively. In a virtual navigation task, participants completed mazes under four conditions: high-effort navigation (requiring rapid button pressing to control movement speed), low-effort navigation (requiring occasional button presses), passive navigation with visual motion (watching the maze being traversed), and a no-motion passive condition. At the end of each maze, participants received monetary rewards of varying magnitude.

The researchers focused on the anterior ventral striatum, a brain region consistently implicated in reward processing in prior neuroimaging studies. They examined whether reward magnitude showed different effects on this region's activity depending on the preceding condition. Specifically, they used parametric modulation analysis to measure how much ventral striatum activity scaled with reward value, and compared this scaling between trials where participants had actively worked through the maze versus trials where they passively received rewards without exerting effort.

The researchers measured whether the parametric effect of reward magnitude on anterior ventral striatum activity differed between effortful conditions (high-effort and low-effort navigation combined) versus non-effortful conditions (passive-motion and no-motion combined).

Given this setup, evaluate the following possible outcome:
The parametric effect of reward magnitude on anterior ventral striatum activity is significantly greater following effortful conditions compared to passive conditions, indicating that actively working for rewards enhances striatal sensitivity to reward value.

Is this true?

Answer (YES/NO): NO